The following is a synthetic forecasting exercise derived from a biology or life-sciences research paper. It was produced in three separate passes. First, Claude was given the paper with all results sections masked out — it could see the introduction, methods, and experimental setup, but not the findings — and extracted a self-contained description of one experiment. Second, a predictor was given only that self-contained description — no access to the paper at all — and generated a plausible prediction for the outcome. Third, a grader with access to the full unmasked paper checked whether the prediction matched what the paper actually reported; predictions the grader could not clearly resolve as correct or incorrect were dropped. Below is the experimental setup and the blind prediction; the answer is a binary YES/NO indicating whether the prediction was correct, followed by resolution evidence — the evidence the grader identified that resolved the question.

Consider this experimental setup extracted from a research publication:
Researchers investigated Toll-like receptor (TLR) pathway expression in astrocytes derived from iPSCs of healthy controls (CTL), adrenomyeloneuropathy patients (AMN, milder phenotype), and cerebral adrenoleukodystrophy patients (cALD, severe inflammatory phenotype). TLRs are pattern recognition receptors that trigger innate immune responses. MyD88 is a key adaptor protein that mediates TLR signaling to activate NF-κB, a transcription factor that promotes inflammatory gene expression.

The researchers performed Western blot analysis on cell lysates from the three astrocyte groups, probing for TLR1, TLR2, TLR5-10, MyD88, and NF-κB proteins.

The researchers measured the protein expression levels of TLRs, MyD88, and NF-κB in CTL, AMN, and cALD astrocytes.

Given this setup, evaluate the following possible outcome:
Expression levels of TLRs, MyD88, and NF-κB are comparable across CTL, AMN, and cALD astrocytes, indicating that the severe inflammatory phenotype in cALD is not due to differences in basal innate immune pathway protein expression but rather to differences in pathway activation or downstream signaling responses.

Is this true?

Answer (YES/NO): NO